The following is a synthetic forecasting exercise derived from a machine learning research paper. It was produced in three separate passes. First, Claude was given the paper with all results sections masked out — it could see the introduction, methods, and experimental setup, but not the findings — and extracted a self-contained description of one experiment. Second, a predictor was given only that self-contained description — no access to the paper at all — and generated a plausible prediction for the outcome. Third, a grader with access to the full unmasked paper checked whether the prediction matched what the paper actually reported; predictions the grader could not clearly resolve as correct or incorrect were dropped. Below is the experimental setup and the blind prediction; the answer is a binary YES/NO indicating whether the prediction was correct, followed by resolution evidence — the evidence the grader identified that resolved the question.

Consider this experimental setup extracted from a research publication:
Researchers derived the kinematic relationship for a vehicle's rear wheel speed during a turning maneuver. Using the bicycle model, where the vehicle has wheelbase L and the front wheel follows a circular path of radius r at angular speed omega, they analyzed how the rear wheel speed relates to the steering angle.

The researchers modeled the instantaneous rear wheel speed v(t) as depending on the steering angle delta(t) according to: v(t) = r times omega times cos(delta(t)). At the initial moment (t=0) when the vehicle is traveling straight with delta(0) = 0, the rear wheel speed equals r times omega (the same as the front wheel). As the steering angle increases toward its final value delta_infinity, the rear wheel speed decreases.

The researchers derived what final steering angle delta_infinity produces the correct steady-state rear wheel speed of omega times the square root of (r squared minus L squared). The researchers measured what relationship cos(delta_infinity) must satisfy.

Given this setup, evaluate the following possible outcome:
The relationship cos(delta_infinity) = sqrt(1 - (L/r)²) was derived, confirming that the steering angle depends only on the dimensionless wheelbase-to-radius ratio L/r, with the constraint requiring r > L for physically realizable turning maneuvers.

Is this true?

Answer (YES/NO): YES